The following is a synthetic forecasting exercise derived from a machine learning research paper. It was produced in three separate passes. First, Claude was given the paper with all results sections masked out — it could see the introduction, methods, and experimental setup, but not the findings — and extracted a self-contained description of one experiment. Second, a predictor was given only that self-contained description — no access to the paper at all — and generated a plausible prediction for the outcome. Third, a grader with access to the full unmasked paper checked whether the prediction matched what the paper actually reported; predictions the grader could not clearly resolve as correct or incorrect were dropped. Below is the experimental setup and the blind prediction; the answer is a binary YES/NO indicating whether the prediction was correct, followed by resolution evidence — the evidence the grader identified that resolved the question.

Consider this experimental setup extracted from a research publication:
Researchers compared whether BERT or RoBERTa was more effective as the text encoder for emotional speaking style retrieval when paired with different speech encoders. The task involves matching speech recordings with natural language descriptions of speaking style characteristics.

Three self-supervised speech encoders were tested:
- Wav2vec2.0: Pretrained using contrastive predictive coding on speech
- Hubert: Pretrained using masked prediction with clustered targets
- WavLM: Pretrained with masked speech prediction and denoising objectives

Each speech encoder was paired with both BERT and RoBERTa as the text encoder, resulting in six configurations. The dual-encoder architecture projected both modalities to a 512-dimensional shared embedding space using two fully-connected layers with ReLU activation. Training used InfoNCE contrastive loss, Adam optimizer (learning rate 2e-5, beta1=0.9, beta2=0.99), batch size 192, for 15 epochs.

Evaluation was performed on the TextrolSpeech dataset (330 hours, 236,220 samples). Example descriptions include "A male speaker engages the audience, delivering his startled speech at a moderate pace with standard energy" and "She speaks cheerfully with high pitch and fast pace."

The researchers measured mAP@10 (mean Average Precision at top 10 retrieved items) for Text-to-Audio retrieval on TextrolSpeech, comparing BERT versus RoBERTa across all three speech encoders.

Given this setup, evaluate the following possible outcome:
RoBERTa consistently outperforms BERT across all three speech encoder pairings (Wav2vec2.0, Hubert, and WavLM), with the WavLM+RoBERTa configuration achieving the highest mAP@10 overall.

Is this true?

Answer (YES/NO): NO